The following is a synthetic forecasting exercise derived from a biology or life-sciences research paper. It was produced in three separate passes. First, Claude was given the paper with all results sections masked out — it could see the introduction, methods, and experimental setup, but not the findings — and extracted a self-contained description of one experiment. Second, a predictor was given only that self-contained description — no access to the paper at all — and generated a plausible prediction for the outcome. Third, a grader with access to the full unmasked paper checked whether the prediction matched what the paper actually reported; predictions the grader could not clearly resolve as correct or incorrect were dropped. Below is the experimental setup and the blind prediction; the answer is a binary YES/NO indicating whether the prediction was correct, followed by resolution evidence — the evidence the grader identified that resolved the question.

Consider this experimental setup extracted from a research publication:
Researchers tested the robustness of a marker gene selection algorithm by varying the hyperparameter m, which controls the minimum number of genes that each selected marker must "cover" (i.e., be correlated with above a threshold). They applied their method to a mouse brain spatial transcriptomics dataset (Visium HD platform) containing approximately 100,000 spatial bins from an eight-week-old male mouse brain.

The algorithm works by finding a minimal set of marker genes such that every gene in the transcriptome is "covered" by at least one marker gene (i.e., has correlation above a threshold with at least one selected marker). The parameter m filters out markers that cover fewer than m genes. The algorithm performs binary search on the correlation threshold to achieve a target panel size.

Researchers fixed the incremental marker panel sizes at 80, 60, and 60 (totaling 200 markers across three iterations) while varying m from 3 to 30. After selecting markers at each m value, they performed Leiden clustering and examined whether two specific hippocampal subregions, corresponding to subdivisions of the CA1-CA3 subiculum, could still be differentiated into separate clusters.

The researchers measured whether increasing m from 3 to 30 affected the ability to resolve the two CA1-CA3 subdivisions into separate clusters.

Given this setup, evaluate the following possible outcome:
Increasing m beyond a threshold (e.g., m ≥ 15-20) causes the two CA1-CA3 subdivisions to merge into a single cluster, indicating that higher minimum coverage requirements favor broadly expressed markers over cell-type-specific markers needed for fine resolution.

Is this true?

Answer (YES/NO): NO